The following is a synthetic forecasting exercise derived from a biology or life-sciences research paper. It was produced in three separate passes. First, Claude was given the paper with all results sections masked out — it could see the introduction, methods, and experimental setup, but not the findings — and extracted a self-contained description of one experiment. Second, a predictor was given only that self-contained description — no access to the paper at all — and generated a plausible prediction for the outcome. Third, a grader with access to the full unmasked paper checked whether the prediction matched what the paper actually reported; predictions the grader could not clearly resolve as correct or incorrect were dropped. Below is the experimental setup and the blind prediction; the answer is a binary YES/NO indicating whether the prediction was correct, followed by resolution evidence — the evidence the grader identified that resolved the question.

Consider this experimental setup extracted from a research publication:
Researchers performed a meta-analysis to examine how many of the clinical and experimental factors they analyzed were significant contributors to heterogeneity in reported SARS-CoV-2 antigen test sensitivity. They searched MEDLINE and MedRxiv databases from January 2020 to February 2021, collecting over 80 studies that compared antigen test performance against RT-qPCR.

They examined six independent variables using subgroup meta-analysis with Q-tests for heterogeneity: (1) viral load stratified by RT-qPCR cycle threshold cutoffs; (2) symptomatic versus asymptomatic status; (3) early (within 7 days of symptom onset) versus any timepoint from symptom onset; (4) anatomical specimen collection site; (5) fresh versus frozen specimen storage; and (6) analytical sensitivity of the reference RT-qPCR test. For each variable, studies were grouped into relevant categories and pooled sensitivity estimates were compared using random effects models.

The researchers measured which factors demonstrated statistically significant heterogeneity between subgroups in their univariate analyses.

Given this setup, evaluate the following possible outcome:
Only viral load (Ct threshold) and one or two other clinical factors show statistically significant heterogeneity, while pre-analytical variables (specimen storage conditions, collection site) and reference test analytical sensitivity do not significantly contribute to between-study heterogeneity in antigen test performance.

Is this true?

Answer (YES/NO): NO